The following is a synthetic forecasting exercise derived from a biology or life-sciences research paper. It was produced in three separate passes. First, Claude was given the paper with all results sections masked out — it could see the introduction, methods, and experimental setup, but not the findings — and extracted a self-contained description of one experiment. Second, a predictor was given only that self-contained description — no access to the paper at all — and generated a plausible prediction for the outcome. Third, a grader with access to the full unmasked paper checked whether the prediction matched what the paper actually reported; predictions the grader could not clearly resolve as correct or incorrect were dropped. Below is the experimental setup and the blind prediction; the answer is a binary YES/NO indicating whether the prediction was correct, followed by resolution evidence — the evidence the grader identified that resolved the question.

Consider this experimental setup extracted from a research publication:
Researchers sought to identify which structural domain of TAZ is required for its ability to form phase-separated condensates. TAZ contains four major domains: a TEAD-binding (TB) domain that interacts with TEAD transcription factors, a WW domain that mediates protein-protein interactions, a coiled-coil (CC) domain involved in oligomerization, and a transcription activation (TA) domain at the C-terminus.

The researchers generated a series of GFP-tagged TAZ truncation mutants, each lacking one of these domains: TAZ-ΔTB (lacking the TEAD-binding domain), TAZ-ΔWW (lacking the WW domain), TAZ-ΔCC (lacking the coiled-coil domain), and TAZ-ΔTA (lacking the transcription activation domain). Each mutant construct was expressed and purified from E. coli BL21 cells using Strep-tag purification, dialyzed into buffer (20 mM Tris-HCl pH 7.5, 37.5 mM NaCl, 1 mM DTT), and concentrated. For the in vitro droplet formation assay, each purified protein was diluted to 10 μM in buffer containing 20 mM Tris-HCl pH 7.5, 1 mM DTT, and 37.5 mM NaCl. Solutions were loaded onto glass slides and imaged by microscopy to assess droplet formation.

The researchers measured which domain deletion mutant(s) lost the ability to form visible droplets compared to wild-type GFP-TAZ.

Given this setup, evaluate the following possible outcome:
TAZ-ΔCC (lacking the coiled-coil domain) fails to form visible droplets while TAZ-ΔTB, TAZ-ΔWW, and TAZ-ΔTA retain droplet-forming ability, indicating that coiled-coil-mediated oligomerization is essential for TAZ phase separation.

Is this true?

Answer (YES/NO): YES